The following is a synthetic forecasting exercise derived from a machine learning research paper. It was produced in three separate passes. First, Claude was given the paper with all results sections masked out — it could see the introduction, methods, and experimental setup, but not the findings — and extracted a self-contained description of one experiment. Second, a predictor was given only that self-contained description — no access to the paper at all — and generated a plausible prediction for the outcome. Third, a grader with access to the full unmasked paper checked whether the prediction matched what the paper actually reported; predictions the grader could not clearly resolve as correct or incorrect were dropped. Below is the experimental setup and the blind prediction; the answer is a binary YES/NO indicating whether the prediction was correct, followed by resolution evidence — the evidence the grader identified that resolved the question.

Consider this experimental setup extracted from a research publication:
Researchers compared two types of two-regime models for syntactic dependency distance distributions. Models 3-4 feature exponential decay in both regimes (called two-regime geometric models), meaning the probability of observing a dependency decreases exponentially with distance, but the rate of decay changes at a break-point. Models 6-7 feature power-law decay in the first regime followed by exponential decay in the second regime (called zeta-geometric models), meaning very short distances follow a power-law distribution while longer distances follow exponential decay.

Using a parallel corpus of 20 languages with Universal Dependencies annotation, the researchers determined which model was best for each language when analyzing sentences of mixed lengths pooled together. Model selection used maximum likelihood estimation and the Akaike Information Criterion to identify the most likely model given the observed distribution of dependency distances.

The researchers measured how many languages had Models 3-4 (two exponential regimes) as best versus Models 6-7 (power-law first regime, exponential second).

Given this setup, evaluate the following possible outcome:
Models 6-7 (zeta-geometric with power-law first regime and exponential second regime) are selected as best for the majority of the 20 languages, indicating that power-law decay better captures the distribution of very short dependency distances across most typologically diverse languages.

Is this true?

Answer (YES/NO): NO